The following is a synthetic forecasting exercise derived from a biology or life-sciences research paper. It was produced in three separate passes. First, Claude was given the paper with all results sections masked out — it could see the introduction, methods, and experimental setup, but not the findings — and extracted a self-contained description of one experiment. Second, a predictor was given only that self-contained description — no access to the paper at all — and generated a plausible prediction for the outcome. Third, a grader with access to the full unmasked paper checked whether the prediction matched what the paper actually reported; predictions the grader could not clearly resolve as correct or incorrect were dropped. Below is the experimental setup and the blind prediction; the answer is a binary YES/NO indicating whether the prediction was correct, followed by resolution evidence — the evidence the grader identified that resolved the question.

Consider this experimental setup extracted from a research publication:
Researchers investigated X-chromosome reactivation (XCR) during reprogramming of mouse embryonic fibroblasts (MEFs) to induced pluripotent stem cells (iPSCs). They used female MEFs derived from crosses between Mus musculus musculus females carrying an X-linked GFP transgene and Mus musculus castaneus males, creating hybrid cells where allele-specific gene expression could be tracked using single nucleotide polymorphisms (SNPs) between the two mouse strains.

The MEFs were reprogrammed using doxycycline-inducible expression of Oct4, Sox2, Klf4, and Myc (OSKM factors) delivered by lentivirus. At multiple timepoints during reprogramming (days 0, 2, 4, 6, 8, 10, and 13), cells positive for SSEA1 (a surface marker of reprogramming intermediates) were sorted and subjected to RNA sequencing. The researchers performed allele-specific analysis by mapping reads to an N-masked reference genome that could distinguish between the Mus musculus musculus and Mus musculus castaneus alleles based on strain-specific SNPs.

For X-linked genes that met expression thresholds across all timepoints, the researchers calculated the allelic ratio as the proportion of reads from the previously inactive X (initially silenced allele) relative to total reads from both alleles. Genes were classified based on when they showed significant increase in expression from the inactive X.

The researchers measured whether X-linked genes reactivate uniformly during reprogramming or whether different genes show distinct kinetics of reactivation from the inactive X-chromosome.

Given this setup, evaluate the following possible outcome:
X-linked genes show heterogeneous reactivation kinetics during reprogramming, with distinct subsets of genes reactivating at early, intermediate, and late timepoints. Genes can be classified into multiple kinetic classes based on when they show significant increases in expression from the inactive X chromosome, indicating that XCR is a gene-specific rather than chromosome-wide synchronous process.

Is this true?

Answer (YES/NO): YES